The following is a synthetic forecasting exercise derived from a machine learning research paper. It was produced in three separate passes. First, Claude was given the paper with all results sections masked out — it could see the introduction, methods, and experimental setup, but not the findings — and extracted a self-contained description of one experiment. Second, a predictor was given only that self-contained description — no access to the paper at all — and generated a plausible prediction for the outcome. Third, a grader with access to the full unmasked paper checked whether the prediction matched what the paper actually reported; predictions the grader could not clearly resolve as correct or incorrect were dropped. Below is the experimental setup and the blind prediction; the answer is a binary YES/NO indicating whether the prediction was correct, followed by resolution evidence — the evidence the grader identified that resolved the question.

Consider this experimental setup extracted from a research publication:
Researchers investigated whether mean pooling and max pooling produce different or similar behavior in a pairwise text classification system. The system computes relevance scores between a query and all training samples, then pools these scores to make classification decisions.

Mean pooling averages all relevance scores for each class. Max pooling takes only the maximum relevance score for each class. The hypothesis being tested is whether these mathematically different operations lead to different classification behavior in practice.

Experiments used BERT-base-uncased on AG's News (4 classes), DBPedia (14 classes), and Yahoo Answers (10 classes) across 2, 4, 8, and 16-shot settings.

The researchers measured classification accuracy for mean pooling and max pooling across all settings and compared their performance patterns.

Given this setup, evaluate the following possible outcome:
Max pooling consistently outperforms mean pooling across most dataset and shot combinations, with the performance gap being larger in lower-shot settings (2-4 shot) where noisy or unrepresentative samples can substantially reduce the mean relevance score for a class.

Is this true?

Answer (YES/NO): NO